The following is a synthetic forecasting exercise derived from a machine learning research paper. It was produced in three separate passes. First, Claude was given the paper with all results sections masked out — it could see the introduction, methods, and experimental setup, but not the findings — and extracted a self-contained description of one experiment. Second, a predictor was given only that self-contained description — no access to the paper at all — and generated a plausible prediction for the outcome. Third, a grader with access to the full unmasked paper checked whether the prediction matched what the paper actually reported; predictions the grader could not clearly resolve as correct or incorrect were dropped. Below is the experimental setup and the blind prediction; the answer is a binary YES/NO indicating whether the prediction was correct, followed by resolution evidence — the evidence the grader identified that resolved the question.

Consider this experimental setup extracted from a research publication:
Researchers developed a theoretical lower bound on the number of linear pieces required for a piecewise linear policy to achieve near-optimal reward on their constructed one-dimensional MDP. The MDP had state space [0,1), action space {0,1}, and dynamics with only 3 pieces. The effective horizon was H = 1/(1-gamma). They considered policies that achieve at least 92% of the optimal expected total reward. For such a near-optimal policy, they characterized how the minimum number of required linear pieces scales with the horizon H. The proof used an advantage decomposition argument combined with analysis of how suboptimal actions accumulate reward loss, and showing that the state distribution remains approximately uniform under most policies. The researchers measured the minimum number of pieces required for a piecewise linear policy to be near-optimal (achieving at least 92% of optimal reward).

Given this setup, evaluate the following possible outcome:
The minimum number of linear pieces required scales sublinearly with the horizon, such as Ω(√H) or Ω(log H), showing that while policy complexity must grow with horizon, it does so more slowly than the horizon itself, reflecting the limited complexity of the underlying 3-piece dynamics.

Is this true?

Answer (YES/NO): NO